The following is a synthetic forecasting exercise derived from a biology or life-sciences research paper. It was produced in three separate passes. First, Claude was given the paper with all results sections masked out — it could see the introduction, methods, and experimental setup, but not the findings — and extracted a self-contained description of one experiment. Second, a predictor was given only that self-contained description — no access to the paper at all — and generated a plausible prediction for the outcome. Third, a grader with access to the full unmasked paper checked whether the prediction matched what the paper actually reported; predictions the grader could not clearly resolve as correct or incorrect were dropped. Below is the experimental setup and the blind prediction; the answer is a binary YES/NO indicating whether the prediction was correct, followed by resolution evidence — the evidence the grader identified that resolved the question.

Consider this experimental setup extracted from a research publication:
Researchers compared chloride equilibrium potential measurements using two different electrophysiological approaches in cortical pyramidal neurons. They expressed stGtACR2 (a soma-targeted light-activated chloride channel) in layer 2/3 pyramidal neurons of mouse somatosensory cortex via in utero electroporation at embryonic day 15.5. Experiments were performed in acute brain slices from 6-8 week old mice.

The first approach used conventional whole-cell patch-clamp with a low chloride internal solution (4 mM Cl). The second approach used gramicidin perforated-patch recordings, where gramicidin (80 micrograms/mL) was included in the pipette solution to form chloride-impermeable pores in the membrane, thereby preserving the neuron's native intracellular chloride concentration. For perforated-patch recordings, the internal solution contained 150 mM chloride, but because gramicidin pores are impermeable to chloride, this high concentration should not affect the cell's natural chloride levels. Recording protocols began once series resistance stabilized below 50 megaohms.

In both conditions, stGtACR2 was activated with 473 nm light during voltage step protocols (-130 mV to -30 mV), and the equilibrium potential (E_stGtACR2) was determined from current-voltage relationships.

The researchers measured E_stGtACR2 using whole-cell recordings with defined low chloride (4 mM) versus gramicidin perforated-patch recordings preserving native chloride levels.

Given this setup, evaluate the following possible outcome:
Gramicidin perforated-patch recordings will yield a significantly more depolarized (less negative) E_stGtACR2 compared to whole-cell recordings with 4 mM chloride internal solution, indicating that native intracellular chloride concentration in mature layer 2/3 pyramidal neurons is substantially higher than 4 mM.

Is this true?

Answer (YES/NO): NO